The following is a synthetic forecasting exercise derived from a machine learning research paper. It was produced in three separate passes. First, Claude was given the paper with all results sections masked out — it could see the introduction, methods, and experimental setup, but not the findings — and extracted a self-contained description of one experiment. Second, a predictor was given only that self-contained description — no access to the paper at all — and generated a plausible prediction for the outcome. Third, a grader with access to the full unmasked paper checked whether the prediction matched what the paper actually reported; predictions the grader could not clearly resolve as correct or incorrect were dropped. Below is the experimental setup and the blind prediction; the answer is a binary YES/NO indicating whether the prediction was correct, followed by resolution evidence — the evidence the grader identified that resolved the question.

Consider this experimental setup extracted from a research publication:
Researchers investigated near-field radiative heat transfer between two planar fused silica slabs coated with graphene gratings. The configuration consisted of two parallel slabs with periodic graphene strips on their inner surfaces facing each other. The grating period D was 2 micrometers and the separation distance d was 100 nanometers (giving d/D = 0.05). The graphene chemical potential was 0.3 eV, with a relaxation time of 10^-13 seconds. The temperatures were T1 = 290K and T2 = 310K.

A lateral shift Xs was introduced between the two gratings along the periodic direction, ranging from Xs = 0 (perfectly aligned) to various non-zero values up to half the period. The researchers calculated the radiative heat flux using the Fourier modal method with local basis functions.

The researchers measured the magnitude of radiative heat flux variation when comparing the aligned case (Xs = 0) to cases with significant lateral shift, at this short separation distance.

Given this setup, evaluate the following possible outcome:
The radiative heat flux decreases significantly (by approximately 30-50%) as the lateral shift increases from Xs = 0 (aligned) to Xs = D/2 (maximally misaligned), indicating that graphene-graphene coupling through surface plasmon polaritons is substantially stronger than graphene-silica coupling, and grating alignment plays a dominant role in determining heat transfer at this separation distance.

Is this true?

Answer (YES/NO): YES